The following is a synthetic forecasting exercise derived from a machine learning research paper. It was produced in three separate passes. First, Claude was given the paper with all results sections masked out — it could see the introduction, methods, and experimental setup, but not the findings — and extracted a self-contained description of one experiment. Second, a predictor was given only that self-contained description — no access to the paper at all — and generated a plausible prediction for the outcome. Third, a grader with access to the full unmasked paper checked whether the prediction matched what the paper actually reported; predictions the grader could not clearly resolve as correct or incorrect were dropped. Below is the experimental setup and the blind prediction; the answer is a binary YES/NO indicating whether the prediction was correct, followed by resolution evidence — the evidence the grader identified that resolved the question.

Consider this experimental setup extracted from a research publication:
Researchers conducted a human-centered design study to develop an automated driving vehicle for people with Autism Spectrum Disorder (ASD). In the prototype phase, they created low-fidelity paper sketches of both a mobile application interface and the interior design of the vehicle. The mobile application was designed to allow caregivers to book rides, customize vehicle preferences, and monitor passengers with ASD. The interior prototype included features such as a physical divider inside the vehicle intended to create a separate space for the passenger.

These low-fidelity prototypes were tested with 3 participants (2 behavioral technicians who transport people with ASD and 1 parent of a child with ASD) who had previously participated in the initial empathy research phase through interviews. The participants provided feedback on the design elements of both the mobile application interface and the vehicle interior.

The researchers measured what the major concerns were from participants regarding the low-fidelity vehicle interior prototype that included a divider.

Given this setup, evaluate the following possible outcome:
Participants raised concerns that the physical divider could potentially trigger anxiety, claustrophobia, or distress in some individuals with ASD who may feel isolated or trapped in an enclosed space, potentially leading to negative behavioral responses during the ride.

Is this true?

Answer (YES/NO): NO